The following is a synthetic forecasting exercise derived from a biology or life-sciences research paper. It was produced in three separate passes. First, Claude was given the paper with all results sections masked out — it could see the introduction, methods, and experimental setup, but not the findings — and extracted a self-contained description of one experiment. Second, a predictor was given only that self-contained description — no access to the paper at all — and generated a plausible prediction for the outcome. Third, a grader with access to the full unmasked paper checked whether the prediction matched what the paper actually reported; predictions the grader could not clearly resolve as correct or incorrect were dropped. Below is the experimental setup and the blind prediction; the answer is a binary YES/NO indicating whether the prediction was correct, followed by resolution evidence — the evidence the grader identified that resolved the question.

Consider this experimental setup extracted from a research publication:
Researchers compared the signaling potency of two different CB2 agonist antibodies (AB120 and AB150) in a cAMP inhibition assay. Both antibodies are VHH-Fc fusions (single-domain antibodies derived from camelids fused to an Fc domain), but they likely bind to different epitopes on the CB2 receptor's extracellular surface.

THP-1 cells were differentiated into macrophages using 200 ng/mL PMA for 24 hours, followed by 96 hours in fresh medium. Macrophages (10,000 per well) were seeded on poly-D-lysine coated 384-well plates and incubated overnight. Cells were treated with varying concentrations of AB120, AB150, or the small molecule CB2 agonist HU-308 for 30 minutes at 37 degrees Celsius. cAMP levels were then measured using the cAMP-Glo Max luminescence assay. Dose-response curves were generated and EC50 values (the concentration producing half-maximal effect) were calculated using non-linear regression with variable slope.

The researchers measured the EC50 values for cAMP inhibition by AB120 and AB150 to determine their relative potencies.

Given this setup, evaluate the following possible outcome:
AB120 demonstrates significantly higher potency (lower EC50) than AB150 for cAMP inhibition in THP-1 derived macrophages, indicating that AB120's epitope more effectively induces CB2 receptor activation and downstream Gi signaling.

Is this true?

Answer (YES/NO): NO